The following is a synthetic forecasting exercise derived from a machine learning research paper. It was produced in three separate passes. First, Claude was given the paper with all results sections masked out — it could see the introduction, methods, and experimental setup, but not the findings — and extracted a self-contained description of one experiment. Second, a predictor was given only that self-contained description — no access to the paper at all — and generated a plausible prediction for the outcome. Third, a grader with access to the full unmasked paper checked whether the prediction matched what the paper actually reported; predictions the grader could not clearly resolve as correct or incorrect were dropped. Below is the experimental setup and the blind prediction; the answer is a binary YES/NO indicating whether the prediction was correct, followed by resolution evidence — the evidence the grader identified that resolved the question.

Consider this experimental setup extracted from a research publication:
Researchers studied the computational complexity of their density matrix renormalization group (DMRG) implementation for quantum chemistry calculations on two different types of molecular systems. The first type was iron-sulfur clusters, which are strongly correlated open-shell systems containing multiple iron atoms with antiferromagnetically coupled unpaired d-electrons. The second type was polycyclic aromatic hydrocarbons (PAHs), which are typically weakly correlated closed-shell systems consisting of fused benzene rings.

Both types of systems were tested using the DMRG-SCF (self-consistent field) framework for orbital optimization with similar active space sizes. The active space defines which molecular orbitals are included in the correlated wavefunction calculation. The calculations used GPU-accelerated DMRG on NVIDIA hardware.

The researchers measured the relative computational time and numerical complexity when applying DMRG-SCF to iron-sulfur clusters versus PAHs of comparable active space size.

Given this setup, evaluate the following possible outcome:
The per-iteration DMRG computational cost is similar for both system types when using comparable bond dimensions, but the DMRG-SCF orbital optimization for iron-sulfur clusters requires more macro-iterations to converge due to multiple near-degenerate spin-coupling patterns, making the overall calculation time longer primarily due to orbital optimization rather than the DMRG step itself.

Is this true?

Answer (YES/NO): NO